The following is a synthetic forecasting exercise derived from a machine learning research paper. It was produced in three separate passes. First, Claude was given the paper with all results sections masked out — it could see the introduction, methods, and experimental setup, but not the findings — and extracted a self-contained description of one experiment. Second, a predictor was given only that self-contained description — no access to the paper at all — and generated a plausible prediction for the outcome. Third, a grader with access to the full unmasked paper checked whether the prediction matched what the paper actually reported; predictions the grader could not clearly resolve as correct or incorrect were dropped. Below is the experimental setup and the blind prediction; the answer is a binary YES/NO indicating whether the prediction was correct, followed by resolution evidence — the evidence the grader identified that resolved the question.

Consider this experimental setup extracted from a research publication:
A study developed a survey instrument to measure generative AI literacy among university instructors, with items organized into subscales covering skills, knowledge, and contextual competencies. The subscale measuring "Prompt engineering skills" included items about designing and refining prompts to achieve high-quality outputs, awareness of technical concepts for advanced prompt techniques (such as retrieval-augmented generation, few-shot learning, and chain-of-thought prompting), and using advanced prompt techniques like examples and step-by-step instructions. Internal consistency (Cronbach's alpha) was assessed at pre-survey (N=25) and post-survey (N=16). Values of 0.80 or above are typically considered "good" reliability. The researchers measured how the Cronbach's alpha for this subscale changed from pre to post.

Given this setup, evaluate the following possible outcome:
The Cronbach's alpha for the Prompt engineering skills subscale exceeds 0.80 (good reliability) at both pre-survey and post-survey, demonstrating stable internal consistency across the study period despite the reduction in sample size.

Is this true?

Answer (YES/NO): NO